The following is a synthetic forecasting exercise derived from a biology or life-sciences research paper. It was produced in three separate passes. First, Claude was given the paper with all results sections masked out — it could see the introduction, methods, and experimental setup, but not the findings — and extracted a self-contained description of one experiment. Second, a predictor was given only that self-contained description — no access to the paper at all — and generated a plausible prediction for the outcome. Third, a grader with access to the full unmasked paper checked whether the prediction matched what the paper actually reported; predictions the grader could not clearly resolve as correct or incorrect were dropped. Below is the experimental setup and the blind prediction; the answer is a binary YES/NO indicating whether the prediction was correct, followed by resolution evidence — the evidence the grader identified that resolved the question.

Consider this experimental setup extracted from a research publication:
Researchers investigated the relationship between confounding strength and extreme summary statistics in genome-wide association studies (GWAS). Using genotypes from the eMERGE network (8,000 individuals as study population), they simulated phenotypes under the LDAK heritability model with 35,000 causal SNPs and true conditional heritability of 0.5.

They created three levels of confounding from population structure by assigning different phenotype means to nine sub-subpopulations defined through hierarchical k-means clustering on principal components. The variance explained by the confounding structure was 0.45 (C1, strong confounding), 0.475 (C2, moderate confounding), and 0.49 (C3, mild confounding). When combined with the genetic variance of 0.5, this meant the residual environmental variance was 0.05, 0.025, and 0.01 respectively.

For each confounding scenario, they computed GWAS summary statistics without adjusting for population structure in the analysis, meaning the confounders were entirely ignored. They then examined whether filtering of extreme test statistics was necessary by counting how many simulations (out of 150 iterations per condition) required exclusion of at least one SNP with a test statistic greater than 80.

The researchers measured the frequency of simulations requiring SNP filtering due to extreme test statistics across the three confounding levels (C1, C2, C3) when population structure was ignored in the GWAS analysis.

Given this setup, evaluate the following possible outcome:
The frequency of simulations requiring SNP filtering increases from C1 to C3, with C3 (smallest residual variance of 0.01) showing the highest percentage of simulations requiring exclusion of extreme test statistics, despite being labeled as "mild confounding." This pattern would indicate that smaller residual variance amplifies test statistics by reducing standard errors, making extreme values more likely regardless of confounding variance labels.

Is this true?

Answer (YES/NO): NO